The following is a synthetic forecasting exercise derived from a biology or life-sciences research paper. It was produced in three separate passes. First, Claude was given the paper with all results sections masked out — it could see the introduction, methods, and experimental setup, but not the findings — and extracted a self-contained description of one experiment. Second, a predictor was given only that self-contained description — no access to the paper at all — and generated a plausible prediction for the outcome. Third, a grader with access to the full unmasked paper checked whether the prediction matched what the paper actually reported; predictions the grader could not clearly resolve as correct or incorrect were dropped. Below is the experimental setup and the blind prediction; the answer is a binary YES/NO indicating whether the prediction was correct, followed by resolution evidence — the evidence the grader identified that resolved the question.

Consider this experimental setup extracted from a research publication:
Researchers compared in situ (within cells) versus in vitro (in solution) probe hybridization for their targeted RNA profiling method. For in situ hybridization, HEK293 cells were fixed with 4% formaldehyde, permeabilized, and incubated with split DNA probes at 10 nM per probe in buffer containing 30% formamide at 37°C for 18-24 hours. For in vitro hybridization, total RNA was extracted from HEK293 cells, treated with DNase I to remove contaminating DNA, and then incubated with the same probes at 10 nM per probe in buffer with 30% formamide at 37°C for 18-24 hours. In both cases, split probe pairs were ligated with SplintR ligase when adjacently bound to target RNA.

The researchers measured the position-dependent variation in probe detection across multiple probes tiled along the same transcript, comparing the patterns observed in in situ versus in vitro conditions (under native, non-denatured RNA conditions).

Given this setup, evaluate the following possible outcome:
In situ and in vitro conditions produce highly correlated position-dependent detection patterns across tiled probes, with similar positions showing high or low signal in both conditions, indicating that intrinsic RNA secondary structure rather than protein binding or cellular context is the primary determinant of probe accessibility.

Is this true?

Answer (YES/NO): NO